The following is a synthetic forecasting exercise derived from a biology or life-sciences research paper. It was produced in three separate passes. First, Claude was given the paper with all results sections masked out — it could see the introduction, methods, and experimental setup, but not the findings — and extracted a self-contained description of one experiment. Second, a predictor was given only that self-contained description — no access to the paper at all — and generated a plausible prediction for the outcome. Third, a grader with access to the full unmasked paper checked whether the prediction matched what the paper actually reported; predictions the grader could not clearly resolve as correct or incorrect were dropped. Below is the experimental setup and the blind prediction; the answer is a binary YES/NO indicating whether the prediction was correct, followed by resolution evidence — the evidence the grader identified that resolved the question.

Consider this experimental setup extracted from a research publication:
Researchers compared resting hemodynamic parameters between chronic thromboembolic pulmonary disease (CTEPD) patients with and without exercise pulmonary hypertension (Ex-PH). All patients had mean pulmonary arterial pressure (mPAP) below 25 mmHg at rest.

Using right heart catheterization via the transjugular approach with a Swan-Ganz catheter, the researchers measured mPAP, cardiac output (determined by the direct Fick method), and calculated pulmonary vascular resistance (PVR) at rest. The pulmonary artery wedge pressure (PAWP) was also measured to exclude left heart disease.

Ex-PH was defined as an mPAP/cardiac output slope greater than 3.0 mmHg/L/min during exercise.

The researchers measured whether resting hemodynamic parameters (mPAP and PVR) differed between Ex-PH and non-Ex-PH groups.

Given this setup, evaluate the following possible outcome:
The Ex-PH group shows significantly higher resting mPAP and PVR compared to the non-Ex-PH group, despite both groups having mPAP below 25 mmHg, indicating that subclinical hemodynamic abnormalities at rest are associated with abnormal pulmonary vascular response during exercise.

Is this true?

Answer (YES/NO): NO